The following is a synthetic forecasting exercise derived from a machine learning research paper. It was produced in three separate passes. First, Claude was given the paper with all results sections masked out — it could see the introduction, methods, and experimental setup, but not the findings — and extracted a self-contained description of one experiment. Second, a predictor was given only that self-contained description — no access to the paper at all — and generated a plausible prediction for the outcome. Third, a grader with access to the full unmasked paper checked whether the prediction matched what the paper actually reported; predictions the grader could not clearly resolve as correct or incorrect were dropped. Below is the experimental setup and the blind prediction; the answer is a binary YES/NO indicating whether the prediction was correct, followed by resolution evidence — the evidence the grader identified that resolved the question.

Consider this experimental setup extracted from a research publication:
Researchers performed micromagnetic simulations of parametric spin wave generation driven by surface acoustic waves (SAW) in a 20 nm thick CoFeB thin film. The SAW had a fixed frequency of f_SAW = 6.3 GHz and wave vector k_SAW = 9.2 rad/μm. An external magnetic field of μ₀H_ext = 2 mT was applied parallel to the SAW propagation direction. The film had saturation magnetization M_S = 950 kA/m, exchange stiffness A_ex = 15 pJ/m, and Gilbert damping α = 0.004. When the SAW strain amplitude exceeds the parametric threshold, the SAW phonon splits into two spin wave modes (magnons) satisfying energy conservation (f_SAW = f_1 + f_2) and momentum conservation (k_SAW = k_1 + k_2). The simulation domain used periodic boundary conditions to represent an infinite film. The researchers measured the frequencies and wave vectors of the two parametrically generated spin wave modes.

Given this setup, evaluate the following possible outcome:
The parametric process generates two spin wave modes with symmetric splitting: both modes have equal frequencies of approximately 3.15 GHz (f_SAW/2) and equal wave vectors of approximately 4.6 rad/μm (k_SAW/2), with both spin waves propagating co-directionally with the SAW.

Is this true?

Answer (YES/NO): NO